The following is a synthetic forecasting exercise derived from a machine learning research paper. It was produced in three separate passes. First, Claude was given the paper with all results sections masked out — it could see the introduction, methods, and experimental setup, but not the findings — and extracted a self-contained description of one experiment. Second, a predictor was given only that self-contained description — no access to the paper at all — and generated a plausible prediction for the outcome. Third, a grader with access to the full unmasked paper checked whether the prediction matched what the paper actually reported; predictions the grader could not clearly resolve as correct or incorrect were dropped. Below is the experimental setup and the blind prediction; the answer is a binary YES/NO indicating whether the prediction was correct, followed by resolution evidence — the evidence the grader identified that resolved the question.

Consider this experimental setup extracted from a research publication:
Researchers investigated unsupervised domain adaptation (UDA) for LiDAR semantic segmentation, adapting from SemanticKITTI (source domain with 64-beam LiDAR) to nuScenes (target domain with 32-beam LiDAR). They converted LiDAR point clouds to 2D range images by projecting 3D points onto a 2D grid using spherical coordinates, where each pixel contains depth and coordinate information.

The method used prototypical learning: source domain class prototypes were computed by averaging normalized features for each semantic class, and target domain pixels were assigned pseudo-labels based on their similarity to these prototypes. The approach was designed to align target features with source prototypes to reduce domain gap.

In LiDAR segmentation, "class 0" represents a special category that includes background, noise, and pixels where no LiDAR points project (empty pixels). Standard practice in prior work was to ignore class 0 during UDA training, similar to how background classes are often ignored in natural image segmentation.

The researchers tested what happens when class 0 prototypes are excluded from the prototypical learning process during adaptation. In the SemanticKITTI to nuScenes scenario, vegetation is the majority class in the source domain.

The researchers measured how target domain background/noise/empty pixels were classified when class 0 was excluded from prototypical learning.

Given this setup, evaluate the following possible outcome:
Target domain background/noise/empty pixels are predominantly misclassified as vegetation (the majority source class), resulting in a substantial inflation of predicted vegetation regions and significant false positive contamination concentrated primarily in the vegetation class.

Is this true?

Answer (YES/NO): YES